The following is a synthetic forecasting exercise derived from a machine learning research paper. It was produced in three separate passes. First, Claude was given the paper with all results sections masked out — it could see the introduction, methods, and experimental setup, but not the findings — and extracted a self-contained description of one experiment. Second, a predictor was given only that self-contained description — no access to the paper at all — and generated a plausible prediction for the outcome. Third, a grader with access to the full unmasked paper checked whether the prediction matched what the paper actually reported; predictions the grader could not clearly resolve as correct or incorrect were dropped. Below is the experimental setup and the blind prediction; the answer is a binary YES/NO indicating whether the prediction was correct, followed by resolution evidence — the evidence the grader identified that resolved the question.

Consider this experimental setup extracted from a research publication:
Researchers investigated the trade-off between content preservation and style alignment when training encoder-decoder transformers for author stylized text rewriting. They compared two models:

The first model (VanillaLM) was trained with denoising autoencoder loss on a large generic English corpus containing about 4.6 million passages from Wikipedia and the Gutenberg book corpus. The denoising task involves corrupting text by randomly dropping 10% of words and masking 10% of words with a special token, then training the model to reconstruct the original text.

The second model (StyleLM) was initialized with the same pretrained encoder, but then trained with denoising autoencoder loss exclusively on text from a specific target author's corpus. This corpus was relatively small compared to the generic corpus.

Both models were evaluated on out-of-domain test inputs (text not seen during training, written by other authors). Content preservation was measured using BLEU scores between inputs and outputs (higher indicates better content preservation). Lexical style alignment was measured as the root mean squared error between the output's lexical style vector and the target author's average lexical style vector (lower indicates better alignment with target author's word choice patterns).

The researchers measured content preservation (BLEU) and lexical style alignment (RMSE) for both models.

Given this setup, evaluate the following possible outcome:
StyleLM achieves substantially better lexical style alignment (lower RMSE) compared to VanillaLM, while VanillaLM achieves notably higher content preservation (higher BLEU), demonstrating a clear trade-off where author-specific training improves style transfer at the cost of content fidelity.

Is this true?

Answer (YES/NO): YES